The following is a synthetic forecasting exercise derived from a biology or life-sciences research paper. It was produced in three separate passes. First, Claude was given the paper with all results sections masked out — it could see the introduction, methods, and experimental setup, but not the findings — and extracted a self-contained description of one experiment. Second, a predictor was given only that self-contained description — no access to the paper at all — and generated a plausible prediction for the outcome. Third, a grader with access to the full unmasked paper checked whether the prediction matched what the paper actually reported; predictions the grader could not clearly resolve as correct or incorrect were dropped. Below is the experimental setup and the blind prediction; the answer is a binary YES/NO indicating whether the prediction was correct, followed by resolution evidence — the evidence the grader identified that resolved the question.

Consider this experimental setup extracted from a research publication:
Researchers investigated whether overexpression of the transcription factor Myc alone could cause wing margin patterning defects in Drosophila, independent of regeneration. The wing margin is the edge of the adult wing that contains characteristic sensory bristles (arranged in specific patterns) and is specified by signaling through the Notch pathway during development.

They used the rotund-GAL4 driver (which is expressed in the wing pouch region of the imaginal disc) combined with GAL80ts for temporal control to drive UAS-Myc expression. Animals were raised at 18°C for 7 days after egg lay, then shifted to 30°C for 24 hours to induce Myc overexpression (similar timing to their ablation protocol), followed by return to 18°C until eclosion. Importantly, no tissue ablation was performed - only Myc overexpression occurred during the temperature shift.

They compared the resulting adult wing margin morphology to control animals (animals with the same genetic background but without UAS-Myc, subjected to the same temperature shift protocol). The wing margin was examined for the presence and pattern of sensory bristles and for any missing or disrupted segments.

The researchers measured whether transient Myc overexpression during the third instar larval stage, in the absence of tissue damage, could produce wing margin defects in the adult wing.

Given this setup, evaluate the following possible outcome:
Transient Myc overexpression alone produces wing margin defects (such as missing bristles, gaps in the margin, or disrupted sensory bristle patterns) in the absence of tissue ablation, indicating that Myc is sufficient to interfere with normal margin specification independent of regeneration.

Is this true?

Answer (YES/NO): NO